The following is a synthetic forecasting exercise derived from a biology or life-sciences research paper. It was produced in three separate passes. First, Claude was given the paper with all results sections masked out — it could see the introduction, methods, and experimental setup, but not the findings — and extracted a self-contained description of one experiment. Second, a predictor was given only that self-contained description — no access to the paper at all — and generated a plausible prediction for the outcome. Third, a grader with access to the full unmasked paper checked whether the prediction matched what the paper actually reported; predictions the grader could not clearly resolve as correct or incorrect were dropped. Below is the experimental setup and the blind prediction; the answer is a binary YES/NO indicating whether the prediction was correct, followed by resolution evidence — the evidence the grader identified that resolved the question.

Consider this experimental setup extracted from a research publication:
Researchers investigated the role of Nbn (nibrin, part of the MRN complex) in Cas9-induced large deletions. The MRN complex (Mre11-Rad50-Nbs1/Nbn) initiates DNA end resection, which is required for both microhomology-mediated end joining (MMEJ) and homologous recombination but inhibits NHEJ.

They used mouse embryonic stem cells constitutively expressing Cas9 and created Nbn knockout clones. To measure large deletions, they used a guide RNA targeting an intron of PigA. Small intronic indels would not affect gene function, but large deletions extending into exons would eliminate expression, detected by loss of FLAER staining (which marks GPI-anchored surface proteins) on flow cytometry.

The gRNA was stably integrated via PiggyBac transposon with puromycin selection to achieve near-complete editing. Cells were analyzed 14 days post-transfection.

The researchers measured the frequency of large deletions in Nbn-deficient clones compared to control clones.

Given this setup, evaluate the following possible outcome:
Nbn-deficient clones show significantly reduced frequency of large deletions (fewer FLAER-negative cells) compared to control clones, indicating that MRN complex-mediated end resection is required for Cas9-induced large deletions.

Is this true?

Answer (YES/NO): YES